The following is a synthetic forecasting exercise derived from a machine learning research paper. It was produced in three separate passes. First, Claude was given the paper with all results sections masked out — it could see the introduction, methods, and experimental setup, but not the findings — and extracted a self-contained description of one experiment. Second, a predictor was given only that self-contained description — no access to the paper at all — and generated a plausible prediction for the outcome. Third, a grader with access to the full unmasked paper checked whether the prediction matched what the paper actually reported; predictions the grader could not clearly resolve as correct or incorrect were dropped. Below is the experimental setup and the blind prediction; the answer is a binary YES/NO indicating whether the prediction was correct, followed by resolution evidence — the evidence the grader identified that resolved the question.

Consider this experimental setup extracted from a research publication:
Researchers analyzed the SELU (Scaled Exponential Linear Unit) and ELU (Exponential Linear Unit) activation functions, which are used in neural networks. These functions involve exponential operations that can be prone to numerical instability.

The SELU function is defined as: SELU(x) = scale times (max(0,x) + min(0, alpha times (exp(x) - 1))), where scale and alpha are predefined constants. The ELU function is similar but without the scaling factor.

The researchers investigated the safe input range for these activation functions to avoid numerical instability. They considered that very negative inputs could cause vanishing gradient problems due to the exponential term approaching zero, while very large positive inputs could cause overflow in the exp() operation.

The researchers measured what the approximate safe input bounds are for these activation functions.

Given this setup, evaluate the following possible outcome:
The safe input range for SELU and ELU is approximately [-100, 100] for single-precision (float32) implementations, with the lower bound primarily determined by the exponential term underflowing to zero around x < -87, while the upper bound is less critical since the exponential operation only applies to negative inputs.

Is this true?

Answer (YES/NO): NO